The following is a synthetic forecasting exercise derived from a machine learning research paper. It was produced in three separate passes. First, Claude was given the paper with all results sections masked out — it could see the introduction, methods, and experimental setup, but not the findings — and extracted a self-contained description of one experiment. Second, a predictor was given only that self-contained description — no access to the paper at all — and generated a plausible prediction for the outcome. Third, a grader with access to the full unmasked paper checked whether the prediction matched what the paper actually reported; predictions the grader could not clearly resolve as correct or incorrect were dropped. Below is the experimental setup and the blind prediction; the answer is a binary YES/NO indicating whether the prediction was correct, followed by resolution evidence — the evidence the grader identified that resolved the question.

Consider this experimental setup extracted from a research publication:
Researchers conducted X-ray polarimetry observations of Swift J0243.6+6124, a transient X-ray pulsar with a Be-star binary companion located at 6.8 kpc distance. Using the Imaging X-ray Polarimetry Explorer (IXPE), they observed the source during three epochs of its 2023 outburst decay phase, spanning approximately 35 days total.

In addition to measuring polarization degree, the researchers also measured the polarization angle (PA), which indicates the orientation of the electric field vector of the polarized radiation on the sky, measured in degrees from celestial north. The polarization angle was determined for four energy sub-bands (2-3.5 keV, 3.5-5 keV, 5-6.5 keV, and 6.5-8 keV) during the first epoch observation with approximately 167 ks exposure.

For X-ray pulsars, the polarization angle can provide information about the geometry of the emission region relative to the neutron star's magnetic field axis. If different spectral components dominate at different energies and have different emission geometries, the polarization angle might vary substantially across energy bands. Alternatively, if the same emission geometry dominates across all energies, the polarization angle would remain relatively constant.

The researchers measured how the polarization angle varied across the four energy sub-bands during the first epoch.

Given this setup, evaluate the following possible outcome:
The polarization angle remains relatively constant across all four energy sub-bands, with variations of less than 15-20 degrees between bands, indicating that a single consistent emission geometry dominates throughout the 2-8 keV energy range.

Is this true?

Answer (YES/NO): YES